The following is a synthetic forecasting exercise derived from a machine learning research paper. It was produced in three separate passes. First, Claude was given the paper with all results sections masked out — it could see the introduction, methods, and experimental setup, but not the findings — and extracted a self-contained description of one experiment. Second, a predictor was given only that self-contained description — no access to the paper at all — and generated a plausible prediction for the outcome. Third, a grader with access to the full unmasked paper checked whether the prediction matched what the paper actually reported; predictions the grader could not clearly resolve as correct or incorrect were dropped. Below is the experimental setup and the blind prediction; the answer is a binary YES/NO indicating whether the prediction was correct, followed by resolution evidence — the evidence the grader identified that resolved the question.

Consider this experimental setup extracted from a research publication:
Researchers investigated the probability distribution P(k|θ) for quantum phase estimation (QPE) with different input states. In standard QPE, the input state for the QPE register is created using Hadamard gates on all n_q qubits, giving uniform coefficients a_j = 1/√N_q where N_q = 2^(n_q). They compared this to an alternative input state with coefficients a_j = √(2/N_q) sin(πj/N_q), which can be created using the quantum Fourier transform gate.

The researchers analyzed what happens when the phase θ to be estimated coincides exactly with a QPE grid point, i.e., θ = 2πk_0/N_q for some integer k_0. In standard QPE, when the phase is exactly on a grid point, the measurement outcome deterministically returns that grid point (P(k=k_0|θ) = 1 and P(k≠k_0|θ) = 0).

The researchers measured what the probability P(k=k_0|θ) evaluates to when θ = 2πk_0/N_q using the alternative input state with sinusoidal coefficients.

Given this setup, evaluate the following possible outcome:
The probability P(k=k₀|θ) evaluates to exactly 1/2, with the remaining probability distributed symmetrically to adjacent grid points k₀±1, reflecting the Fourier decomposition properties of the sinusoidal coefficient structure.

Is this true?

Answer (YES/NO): NO